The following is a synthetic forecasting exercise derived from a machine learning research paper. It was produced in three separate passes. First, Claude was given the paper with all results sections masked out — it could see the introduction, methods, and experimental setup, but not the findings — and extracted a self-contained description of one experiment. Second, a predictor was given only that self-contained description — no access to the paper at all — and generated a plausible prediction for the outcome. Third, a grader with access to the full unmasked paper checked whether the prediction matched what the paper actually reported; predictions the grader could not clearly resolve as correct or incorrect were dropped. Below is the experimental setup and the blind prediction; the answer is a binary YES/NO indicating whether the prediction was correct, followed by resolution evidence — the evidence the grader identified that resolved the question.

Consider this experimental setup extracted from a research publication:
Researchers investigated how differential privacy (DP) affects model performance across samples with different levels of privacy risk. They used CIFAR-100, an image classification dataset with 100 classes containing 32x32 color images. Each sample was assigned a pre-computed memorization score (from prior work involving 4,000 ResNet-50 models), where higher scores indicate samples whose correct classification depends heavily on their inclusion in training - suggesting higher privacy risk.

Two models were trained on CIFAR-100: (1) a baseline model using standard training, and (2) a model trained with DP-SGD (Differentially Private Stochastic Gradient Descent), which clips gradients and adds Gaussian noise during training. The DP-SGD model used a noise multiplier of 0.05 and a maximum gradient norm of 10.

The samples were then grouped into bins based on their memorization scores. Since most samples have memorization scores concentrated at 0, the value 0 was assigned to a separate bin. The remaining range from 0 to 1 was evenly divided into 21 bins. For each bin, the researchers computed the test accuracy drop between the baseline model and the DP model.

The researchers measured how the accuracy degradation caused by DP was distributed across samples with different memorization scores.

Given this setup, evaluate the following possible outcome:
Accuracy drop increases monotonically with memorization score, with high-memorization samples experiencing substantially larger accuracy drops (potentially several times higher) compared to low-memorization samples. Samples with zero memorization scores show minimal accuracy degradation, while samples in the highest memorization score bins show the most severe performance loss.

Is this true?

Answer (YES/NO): NO